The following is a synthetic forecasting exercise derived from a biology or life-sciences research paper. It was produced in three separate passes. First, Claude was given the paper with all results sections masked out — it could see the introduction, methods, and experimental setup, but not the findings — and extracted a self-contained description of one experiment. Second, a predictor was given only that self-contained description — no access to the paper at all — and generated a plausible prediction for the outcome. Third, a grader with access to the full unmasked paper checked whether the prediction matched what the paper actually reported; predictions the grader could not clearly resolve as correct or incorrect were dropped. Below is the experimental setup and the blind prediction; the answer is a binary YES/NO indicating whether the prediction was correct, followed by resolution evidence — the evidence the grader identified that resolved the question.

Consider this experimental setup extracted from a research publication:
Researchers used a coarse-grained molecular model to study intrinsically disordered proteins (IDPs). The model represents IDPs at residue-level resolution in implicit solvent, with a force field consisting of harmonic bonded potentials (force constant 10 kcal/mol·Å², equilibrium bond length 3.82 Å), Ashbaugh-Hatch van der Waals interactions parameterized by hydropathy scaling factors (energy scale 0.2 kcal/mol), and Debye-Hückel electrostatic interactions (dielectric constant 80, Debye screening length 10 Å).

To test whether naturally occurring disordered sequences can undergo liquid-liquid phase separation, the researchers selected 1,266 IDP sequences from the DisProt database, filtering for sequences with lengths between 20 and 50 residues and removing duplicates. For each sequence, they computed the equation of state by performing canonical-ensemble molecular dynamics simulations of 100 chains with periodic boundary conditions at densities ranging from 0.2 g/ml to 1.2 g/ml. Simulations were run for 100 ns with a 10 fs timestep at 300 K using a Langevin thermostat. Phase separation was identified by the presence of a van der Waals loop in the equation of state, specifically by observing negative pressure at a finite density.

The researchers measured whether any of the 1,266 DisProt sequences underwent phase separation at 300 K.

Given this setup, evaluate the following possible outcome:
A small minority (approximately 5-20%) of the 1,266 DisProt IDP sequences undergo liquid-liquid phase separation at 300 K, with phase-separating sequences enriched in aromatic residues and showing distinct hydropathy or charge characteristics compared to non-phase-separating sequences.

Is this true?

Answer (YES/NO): NO